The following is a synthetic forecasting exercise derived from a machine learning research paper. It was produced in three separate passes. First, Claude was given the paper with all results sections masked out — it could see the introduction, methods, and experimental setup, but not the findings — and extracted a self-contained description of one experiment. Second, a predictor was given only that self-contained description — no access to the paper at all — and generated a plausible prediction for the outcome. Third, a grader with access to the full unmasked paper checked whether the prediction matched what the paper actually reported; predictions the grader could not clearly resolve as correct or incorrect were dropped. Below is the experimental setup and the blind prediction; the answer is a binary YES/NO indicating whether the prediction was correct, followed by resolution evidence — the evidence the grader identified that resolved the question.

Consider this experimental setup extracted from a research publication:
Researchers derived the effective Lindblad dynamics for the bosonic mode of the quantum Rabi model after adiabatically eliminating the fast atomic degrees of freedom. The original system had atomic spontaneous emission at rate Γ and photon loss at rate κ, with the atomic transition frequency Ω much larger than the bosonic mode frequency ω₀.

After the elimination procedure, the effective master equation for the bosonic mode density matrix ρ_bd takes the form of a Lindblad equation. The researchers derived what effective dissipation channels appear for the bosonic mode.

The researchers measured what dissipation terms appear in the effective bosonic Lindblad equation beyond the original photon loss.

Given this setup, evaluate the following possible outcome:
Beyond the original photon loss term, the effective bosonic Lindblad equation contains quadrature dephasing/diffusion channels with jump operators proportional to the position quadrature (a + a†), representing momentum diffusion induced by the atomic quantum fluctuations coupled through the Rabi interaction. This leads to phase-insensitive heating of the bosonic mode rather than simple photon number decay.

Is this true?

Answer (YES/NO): YES